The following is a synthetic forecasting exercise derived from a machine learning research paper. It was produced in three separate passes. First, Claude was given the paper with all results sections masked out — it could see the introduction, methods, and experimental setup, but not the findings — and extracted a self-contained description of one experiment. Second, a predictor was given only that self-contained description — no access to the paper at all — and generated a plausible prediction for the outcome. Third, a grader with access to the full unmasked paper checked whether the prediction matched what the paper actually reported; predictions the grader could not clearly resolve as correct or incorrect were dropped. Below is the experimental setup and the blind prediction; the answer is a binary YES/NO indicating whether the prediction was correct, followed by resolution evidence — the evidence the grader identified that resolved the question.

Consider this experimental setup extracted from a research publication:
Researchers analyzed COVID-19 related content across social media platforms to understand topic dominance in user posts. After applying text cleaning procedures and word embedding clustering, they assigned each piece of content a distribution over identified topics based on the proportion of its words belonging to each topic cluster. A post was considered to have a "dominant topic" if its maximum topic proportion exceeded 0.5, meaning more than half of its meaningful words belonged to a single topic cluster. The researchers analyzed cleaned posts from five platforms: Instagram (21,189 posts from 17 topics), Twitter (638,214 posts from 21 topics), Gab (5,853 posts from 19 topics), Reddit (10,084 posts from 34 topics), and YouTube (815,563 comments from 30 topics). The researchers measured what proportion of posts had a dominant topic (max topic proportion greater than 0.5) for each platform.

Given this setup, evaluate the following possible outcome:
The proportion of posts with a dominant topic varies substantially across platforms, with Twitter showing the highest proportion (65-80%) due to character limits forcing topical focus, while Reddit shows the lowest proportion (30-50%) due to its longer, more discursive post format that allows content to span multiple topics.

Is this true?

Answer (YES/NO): NO